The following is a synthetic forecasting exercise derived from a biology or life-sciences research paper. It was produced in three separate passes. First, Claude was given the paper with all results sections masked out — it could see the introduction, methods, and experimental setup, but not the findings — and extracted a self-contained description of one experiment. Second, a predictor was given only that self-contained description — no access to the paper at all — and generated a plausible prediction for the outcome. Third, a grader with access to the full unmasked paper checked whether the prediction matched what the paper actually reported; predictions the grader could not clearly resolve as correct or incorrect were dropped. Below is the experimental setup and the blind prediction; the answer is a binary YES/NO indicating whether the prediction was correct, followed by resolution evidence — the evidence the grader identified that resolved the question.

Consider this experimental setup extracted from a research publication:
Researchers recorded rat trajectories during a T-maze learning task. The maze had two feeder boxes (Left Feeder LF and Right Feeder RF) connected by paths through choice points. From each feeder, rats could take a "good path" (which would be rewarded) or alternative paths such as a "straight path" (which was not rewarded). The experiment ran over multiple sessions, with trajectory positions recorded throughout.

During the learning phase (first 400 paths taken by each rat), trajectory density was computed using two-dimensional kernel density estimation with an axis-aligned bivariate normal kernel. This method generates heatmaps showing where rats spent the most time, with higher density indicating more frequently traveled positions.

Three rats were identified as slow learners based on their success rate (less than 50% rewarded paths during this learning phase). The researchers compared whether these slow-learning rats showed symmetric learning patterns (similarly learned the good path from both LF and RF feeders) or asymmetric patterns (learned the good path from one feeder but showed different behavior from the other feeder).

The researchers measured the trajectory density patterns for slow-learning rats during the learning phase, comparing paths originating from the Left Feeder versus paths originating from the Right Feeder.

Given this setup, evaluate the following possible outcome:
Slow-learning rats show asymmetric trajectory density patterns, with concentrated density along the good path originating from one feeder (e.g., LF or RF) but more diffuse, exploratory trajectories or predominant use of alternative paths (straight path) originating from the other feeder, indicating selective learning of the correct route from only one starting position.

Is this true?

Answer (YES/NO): YES